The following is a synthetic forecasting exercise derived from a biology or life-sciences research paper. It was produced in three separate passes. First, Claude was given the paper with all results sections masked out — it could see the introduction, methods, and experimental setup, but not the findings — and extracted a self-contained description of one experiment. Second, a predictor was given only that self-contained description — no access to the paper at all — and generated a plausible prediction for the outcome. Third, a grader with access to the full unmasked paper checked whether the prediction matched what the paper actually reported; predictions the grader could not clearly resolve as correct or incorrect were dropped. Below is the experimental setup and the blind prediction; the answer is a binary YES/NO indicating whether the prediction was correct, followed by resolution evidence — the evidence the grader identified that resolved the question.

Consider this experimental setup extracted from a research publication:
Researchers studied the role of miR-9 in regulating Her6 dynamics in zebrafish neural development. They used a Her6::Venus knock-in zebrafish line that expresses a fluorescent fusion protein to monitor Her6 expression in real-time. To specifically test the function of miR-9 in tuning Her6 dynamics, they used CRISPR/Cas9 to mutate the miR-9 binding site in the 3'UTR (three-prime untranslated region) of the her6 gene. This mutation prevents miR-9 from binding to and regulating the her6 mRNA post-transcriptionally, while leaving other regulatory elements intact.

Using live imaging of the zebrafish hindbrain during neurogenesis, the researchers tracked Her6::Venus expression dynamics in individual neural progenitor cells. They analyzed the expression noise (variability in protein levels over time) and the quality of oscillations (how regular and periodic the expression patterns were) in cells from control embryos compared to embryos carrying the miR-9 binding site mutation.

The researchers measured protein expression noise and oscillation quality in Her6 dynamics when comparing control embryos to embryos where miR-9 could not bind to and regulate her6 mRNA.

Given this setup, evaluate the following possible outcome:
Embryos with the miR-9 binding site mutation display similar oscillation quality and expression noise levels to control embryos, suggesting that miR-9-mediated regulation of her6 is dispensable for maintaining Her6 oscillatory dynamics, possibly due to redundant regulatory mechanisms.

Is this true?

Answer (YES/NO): NO